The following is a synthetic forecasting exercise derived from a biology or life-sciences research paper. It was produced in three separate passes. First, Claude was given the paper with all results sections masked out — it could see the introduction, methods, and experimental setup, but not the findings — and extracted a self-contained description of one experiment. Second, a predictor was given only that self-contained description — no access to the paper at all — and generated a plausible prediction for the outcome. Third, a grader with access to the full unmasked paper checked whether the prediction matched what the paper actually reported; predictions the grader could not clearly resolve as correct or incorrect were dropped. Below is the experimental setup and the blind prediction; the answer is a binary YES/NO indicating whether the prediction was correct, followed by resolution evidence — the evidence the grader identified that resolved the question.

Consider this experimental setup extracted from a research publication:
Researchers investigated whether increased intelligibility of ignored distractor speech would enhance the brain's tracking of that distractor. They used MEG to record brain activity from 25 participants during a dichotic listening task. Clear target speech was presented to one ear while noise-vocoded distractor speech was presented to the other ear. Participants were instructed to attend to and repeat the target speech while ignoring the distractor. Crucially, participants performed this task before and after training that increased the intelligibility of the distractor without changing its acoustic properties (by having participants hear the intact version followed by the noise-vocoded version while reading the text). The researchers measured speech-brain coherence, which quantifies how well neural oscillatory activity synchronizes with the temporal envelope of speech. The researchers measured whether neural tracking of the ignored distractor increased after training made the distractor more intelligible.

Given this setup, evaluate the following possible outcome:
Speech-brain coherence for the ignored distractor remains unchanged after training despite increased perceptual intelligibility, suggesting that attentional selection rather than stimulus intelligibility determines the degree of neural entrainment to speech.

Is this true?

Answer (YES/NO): YES